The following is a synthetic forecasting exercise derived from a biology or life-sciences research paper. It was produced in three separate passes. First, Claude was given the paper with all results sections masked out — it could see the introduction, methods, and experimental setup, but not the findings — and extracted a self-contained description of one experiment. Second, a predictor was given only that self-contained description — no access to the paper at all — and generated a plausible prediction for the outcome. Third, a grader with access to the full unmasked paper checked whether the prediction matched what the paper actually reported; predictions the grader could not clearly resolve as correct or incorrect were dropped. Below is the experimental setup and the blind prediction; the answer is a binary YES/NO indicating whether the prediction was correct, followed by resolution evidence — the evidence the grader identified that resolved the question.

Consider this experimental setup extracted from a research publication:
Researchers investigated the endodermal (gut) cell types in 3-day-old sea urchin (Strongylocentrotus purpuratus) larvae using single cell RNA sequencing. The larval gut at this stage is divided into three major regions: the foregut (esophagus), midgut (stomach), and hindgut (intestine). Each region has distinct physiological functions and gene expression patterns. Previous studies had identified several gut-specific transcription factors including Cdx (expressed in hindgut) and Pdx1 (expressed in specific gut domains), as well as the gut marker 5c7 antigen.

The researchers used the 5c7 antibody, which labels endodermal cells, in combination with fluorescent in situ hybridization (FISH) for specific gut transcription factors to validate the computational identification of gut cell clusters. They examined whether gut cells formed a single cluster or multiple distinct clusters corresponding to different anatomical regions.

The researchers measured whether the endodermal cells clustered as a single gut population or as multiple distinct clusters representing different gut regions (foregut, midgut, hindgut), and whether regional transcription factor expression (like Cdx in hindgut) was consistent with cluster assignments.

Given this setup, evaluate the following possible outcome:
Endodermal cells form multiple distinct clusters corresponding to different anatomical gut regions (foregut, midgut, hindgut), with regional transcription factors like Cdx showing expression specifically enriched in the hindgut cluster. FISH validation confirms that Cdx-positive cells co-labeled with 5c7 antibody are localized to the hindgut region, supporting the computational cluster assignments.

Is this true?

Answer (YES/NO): YES